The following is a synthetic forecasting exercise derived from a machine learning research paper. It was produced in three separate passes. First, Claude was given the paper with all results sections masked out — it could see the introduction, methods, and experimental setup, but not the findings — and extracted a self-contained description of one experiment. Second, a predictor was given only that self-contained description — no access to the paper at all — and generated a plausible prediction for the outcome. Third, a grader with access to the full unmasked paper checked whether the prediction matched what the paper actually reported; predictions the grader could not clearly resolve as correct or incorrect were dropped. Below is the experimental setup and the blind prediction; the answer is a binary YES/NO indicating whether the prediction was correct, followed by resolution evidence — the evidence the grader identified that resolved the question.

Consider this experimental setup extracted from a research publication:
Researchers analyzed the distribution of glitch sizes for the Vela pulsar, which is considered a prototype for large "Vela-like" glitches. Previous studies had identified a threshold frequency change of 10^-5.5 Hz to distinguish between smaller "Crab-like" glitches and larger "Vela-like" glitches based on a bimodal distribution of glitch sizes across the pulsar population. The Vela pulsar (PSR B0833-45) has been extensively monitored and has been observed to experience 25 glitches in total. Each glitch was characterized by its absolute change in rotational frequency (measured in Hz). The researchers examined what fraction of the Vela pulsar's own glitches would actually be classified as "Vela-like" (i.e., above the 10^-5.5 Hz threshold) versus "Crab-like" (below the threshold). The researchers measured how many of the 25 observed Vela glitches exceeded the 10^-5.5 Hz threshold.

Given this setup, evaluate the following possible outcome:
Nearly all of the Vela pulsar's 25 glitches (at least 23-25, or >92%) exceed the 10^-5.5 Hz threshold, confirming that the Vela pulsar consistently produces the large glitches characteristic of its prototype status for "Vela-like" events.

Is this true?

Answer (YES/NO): NO